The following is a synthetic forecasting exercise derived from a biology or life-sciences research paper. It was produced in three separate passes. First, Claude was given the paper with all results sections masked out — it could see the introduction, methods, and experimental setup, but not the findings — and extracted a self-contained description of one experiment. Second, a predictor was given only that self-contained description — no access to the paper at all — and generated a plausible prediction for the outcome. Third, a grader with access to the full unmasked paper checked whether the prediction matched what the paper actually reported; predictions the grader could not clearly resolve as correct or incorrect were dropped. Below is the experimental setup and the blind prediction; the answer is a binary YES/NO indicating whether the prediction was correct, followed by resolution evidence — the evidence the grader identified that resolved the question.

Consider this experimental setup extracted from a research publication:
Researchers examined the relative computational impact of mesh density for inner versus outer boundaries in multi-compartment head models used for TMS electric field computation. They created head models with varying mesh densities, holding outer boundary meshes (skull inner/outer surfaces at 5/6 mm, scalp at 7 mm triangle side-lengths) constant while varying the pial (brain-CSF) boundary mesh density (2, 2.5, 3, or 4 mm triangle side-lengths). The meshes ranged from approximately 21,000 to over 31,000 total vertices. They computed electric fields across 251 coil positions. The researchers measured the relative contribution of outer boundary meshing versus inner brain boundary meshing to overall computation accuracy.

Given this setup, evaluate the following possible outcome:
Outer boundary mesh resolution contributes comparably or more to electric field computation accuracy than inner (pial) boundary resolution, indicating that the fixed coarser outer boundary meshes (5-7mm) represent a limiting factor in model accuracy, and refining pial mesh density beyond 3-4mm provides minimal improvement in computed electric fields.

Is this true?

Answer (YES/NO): NO